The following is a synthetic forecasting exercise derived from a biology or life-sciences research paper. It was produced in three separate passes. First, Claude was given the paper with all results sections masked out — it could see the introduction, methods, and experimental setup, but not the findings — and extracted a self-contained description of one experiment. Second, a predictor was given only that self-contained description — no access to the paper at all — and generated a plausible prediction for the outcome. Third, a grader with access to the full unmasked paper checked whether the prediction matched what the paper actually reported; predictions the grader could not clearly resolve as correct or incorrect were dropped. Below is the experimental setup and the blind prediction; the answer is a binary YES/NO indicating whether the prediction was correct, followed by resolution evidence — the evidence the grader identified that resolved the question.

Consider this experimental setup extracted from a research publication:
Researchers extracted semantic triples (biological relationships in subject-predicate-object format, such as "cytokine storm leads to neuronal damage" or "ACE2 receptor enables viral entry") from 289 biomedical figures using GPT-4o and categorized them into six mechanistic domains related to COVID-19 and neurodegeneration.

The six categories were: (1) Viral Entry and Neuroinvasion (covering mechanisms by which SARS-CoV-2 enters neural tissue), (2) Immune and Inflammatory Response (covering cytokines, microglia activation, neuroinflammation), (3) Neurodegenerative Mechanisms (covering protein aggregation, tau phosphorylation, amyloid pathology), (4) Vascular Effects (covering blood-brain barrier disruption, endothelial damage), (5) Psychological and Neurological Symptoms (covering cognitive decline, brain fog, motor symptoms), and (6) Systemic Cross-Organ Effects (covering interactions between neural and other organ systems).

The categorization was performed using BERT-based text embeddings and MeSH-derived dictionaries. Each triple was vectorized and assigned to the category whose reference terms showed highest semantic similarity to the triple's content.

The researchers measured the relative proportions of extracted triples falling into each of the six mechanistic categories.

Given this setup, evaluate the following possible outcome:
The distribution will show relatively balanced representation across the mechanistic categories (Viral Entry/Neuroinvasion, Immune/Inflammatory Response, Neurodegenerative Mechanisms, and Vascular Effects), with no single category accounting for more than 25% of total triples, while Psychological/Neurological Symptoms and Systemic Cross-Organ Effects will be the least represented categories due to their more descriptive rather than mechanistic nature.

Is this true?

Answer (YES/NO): NO